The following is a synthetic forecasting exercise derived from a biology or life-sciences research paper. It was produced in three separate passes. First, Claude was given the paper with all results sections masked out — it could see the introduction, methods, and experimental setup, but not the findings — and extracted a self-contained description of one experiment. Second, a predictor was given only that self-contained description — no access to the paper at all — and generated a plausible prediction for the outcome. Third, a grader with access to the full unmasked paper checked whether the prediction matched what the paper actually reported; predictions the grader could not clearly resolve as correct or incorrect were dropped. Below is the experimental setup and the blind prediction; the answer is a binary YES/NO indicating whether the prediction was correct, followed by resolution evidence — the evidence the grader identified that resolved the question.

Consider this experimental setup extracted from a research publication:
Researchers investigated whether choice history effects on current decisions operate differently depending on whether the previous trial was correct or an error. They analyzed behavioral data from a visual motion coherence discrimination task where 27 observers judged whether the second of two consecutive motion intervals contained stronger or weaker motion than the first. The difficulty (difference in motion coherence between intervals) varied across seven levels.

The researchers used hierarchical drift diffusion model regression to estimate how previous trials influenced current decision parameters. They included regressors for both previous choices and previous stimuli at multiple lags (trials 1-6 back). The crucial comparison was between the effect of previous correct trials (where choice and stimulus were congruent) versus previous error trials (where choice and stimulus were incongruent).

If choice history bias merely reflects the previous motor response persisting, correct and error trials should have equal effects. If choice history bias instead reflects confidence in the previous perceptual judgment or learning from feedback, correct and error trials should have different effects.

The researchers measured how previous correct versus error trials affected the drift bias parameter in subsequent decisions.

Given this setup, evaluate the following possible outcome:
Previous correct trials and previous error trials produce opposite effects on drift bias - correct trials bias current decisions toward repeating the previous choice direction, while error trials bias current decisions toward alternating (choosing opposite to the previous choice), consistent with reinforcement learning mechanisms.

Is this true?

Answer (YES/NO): NO